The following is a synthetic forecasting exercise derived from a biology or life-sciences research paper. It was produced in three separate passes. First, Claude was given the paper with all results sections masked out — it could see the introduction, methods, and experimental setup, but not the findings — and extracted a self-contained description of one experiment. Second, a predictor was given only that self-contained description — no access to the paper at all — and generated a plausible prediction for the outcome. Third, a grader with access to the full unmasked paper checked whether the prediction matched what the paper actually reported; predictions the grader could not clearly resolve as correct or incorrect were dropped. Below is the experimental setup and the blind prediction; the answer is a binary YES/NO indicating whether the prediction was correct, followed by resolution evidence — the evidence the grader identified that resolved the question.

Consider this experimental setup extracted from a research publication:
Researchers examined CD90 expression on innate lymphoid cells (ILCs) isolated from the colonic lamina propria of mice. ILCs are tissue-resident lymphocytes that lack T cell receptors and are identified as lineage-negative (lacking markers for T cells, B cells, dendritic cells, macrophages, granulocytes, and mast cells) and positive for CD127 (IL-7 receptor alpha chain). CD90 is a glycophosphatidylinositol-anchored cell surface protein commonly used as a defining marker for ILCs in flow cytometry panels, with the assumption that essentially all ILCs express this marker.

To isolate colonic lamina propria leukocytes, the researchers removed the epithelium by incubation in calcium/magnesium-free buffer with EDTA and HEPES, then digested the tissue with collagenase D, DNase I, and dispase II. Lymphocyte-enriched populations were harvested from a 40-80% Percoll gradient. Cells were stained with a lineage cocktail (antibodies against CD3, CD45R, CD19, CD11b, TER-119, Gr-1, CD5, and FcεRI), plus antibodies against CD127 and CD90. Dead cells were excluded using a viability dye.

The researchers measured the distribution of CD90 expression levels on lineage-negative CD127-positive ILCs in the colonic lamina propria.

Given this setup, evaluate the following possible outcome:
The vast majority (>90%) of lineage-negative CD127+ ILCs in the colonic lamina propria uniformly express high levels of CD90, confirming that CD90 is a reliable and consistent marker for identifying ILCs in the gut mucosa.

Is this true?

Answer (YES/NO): NO